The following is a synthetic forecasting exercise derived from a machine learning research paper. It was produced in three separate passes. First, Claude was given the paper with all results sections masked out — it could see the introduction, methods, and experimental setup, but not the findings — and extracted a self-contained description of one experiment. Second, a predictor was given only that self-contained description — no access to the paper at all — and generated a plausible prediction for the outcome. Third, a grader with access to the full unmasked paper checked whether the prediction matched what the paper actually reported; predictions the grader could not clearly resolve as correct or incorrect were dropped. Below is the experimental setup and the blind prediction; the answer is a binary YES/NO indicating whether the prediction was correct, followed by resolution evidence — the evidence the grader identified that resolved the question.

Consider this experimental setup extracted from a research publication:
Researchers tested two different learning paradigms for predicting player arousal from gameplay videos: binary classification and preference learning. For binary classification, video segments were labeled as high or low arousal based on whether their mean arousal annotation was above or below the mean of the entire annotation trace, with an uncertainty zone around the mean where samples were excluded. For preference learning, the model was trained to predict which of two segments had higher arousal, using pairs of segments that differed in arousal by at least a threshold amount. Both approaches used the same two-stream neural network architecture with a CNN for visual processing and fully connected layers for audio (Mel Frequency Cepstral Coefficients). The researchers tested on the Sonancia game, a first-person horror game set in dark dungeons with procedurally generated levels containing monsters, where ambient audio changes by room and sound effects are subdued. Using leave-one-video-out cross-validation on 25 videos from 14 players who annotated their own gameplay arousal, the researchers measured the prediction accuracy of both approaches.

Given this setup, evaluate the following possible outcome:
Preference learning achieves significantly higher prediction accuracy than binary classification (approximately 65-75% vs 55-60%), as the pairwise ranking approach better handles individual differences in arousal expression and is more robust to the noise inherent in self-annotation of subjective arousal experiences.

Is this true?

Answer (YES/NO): NO